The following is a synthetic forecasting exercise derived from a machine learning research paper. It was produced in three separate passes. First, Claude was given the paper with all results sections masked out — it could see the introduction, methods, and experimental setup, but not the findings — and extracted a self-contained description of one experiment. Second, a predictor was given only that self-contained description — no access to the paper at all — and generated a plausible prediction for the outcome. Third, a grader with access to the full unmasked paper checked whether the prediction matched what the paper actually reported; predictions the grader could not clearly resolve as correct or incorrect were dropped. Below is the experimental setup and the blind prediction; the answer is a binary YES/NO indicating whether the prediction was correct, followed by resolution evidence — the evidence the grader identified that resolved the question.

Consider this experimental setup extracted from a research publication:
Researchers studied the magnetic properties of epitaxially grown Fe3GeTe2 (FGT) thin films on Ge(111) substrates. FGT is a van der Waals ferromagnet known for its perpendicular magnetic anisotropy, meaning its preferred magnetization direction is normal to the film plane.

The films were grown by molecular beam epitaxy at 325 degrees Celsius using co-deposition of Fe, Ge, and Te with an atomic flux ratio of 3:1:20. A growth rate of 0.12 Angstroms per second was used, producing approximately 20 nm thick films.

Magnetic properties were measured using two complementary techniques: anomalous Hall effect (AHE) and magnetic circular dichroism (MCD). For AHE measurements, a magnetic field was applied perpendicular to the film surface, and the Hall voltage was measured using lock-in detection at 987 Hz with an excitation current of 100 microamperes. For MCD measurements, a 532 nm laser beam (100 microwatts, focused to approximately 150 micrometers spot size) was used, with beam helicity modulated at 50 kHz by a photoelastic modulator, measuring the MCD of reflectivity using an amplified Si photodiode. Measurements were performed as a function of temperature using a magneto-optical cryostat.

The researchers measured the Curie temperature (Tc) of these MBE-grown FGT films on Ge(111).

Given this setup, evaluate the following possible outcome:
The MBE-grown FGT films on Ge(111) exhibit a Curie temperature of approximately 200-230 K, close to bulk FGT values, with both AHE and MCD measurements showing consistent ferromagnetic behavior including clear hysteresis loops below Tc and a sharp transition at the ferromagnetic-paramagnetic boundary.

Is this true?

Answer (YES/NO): NO